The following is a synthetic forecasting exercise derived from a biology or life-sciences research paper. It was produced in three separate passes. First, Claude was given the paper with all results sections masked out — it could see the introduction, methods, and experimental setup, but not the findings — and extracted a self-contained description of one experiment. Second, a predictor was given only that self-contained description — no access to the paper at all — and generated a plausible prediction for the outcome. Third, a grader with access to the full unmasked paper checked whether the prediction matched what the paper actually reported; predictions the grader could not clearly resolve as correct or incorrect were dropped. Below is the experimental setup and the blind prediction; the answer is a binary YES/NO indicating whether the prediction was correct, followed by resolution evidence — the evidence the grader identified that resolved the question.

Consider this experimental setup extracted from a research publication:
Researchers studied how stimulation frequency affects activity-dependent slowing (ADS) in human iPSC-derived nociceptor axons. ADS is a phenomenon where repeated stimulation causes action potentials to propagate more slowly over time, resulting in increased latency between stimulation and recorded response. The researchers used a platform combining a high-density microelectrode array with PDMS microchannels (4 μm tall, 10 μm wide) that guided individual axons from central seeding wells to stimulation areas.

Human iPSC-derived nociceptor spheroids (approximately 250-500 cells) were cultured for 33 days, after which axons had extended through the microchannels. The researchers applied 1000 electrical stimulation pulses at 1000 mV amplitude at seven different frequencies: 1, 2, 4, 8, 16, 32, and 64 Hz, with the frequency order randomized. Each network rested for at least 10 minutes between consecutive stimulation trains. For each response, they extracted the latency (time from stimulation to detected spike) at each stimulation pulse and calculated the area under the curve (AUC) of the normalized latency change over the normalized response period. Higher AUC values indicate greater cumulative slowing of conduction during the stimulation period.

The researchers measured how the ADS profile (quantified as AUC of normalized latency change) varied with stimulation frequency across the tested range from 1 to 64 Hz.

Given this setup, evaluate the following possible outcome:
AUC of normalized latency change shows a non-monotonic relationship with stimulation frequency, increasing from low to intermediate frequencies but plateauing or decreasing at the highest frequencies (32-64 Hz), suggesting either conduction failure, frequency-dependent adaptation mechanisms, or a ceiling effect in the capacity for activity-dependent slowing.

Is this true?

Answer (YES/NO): NO